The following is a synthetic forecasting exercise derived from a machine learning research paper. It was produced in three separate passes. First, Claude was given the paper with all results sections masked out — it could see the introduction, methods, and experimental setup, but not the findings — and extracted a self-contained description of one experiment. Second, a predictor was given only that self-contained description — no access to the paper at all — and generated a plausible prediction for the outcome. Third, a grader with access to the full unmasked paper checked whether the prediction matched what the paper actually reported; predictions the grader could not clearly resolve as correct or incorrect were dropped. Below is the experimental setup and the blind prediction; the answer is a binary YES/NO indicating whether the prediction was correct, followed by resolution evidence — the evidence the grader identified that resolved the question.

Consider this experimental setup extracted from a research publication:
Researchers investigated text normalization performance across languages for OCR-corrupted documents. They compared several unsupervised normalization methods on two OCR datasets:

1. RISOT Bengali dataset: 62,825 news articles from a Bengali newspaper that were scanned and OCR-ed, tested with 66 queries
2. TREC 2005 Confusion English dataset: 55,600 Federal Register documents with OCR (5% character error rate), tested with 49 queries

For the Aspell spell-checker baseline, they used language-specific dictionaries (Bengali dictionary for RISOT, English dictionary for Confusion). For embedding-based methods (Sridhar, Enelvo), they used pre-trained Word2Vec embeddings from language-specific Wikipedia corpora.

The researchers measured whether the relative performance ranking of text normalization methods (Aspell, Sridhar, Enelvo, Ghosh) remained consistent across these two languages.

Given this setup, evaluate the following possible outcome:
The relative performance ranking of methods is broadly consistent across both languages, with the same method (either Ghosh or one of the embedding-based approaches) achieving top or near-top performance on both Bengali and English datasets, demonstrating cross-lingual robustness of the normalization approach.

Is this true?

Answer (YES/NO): YES